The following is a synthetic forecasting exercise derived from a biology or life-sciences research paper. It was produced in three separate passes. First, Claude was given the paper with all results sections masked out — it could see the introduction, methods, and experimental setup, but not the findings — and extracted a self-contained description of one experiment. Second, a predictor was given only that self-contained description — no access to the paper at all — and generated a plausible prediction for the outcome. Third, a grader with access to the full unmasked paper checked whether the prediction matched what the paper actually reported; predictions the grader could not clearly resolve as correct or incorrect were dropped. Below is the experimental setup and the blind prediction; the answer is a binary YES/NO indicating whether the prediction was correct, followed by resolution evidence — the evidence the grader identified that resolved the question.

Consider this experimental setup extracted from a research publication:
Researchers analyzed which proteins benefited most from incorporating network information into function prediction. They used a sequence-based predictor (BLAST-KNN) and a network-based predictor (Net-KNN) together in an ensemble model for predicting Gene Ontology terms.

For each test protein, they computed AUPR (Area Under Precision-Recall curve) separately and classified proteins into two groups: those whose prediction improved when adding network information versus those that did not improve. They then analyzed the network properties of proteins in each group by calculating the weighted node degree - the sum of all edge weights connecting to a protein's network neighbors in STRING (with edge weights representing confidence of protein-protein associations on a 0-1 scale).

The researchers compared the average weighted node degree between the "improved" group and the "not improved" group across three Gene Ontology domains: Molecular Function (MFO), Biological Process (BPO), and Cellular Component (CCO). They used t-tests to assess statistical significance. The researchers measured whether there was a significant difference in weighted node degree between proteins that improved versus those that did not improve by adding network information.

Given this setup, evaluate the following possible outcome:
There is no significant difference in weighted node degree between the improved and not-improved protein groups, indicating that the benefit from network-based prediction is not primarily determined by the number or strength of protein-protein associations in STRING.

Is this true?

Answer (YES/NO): NO